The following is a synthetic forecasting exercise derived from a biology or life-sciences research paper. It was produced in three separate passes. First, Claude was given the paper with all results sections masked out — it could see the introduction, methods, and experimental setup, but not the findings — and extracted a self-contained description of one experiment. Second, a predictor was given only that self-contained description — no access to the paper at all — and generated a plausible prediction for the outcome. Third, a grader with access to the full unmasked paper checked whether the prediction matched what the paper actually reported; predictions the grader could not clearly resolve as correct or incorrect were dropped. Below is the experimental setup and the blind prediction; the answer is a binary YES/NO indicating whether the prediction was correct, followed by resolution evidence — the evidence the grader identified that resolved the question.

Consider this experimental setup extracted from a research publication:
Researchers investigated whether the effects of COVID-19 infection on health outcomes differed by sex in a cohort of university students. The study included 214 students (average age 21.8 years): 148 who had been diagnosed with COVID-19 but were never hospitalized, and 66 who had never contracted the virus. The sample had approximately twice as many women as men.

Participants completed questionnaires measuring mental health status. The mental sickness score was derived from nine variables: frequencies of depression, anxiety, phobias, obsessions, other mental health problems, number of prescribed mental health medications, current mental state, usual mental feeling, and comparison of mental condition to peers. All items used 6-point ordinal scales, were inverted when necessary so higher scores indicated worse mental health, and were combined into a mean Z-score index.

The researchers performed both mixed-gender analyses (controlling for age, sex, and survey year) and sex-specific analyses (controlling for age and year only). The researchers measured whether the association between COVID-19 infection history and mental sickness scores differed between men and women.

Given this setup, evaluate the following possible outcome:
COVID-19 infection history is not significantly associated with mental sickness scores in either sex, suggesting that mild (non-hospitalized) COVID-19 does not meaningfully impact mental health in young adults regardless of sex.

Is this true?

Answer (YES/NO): YES